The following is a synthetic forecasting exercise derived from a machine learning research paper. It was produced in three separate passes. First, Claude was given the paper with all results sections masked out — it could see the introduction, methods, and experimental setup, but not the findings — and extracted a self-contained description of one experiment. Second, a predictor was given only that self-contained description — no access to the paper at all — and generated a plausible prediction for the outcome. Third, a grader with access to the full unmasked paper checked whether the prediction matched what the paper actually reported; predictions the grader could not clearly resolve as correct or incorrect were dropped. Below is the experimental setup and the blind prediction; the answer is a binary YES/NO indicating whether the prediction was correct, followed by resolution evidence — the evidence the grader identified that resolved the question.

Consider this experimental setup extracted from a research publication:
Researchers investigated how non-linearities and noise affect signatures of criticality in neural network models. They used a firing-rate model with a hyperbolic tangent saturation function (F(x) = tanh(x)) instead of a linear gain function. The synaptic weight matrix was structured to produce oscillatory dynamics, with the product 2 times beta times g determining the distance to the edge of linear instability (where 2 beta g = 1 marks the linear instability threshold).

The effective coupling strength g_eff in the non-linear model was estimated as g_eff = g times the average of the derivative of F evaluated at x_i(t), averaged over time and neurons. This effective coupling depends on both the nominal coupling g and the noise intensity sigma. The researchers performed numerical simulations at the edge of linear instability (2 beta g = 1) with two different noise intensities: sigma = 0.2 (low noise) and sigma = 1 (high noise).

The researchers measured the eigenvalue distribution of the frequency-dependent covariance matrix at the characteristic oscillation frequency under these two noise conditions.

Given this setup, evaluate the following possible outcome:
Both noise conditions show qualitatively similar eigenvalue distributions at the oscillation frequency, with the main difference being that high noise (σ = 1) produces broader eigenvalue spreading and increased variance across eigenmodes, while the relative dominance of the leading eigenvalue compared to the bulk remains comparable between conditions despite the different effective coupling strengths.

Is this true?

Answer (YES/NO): NO